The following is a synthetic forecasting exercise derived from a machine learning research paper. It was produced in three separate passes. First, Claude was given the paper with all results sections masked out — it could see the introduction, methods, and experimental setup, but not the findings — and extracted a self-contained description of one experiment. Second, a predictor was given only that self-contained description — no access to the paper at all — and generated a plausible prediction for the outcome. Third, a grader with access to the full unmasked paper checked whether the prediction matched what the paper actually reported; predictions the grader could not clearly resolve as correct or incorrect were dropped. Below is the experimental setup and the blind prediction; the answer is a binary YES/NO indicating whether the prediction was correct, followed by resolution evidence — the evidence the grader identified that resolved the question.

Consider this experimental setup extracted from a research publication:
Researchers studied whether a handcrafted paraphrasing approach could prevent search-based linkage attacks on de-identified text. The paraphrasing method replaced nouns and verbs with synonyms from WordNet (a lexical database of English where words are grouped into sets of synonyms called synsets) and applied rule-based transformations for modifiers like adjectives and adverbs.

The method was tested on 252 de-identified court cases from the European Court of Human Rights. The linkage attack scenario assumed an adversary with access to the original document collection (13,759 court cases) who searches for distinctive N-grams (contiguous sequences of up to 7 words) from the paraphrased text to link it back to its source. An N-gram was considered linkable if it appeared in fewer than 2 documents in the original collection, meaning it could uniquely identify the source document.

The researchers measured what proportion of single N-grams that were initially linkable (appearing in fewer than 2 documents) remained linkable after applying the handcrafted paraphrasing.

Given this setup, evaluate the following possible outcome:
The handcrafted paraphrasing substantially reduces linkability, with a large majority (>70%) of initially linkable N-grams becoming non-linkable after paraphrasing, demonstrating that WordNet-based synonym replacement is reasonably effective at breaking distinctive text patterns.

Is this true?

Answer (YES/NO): NO